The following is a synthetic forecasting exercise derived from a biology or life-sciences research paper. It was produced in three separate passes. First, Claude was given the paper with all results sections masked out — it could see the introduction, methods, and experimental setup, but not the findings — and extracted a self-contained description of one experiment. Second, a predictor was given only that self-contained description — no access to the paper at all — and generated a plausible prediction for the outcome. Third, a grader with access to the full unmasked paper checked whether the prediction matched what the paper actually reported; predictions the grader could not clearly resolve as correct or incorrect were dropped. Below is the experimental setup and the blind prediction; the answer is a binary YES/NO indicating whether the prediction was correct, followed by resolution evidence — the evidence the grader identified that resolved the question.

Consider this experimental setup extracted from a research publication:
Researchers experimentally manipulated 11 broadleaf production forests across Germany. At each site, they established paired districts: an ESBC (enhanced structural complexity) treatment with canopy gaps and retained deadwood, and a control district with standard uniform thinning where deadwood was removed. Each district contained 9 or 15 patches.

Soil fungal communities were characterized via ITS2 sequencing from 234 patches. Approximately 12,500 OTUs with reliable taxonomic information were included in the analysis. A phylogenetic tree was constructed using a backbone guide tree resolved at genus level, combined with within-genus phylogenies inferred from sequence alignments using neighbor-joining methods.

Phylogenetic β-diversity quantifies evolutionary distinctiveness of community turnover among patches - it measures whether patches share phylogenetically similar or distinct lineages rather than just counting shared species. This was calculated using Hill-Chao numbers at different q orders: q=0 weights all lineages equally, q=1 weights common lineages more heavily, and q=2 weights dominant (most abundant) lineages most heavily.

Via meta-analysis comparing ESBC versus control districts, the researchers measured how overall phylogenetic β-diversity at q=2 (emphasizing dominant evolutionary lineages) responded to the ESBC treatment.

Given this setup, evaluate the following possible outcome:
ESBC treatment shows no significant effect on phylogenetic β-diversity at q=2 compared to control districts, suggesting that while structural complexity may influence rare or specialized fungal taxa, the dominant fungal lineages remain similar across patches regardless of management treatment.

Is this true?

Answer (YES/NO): NO